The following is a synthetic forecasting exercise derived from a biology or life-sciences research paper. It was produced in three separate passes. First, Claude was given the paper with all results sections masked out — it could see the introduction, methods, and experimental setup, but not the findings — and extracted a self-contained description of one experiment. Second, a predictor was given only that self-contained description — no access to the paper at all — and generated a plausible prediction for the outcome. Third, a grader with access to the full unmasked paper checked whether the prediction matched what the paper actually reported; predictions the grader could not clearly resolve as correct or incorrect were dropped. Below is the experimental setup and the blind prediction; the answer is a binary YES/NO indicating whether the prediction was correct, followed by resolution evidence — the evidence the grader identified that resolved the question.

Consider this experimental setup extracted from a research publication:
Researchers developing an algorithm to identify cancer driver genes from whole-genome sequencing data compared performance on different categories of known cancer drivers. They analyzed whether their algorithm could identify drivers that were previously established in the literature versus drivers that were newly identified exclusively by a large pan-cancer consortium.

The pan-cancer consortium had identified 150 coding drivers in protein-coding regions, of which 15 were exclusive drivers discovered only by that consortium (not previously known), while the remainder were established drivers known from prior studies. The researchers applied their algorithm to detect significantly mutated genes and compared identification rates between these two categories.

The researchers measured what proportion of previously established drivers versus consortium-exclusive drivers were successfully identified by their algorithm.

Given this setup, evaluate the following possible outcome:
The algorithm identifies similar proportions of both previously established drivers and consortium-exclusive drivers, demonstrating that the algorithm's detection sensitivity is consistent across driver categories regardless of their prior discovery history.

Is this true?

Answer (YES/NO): NO